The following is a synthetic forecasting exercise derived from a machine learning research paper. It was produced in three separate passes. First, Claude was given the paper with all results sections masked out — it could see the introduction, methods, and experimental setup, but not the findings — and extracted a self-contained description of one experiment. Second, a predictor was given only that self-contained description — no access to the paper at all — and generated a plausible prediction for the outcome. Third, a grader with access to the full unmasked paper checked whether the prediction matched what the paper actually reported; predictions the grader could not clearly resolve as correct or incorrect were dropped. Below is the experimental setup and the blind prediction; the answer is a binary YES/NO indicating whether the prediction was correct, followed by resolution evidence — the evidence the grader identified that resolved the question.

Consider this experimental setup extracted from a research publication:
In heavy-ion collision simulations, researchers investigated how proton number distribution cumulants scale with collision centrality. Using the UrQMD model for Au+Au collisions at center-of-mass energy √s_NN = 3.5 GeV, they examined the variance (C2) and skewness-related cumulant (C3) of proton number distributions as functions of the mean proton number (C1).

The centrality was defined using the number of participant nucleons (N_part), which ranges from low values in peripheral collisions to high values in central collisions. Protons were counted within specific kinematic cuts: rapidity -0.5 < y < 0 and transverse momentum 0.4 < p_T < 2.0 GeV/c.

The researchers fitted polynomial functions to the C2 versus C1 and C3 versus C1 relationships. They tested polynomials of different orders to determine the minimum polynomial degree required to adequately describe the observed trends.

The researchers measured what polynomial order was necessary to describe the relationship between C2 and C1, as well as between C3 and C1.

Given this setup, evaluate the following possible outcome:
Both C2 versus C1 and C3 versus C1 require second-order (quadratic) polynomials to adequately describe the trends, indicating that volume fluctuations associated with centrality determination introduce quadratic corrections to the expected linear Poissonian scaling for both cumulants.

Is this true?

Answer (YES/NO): YES